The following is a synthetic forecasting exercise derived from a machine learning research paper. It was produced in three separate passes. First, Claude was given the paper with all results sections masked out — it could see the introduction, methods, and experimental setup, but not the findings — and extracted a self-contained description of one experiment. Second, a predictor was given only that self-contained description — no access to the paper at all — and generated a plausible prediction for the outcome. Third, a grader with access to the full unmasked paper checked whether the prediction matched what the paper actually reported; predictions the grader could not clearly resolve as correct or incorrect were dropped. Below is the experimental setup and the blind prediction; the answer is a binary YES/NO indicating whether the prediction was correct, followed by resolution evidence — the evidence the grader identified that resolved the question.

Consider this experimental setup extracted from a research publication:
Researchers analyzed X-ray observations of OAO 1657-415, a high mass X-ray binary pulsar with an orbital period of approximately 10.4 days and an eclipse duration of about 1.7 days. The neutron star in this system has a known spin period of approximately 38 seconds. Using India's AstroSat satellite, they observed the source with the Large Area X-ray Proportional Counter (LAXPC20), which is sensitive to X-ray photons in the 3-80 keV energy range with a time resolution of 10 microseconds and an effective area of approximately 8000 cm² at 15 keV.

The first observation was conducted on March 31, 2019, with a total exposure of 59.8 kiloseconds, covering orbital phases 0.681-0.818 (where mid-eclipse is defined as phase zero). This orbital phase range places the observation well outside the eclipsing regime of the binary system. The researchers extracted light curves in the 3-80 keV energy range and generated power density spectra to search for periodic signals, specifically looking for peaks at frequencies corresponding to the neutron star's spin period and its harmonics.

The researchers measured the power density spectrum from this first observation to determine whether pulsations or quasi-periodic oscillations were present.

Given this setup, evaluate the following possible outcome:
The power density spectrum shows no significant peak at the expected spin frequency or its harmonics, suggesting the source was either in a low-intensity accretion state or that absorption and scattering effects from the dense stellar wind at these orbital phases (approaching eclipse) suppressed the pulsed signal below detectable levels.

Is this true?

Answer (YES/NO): YES